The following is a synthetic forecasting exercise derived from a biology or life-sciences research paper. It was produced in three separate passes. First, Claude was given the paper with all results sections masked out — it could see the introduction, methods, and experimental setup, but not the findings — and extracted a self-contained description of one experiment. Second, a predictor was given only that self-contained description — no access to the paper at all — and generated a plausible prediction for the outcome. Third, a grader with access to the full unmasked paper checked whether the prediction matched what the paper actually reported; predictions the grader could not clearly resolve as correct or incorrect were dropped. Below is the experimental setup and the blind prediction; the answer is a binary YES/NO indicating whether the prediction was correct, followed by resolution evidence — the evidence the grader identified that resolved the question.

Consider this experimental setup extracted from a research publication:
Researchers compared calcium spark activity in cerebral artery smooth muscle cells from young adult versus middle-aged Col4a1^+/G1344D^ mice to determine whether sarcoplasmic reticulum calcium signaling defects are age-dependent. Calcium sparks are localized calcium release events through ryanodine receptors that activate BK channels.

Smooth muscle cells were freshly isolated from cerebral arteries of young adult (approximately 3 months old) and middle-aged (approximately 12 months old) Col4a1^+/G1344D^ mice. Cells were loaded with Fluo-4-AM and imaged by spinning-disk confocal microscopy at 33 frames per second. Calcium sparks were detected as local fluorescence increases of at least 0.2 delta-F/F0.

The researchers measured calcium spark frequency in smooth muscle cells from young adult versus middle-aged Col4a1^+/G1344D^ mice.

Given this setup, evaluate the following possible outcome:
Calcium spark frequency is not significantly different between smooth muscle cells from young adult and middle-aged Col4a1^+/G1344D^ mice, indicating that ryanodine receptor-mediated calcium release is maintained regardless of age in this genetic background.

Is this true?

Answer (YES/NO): NO